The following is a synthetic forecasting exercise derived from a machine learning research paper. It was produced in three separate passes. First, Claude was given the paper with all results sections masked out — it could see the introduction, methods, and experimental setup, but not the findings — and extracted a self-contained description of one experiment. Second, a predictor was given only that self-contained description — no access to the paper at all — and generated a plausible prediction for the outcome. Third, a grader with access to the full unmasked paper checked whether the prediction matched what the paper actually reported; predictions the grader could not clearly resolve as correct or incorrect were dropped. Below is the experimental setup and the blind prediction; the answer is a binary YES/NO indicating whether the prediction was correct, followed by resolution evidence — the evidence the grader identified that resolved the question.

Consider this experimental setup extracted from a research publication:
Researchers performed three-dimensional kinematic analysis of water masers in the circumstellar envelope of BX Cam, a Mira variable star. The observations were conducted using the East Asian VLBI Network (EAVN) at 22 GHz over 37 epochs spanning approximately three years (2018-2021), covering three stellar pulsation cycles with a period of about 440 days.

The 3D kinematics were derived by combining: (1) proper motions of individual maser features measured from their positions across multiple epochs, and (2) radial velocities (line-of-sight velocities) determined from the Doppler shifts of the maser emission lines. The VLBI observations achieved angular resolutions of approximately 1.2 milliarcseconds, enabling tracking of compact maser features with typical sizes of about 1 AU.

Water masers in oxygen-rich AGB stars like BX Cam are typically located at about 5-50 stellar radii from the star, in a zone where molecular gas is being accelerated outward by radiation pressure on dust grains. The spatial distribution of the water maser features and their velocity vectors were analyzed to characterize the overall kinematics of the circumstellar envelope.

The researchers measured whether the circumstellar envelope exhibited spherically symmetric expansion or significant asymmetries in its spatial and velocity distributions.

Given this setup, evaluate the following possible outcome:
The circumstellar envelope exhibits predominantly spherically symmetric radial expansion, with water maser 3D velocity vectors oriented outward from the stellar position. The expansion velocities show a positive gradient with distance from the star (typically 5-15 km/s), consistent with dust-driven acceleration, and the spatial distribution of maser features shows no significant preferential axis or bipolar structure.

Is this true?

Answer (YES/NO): NO